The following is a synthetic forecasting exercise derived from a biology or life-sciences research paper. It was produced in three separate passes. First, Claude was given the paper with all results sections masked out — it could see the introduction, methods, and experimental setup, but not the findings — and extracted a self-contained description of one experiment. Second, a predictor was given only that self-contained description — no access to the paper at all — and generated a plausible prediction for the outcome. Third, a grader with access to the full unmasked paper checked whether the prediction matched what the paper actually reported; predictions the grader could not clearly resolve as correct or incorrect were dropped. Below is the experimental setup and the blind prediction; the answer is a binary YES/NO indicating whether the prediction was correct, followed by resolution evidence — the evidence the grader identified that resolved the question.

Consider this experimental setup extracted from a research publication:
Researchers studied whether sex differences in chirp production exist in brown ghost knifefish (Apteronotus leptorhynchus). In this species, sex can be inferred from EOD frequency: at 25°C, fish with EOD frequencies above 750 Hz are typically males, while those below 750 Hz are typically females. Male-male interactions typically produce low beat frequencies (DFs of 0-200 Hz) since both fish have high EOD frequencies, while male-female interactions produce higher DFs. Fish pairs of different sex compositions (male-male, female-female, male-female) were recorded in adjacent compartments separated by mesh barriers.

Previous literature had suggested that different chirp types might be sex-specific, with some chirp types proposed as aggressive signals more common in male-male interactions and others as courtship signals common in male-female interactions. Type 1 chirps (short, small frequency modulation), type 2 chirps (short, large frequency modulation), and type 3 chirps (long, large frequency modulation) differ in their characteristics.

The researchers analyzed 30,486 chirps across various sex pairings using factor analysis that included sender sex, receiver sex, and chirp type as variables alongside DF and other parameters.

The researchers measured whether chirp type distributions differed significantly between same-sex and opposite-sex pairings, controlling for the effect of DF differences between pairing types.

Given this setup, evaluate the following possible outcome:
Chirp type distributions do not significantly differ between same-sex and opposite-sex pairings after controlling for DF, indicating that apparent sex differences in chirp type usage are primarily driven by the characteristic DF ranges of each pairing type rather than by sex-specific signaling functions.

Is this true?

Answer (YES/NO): YES